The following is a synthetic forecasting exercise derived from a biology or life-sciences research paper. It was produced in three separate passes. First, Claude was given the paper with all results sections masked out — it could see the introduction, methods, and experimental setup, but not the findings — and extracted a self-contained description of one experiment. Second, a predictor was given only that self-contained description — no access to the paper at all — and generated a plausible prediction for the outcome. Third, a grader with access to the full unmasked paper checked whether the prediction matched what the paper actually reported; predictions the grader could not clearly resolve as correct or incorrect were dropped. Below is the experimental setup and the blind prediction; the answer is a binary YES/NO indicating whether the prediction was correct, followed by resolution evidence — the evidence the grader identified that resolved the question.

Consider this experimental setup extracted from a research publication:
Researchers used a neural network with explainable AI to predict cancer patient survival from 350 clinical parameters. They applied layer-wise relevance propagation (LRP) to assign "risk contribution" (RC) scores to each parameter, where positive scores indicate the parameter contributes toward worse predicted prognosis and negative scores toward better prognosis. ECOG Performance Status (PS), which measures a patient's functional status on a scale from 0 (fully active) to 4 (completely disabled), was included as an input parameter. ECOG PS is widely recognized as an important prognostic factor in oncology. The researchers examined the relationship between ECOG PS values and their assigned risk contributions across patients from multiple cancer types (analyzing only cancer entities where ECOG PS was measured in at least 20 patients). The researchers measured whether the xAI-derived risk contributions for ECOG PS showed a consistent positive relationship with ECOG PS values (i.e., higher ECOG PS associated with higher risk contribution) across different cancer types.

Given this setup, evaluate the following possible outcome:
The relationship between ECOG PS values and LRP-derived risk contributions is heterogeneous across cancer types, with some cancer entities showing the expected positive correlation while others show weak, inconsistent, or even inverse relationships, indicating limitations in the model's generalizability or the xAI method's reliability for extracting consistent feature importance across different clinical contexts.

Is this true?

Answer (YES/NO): NO